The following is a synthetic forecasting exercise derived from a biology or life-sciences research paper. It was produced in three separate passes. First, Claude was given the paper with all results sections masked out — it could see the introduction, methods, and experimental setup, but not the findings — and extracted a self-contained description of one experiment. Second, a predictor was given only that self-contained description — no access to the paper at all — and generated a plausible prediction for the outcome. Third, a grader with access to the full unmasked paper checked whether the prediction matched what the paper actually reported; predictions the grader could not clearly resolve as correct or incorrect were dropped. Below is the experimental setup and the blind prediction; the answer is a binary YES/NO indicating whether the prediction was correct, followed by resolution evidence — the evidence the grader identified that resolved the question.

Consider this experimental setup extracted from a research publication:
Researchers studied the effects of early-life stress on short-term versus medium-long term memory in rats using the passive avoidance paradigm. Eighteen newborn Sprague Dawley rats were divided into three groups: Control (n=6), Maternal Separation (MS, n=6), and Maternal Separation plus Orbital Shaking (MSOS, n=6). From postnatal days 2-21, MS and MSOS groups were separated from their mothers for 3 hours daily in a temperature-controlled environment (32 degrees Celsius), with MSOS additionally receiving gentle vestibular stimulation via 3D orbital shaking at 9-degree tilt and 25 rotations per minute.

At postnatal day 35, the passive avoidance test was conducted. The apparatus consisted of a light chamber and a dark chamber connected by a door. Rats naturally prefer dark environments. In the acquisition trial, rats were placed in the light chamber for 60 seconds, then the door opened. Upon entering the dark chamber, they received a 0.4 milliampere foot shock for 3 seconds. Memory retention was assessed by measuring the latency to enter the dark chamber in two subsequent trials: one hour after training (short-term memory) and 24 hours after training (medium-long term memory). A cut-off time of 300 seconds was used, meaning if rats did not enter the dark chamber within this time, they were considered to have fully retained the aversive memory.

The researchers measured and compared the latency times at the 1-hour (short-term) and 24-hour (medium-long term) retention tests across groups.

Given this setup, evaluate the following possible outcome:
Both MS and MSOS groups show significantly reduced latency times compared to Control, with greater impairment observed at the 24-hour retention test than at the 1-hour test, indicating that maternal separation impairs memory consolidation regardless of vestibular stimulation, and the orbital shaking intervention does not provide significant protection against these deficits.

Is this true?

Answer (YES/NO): NO